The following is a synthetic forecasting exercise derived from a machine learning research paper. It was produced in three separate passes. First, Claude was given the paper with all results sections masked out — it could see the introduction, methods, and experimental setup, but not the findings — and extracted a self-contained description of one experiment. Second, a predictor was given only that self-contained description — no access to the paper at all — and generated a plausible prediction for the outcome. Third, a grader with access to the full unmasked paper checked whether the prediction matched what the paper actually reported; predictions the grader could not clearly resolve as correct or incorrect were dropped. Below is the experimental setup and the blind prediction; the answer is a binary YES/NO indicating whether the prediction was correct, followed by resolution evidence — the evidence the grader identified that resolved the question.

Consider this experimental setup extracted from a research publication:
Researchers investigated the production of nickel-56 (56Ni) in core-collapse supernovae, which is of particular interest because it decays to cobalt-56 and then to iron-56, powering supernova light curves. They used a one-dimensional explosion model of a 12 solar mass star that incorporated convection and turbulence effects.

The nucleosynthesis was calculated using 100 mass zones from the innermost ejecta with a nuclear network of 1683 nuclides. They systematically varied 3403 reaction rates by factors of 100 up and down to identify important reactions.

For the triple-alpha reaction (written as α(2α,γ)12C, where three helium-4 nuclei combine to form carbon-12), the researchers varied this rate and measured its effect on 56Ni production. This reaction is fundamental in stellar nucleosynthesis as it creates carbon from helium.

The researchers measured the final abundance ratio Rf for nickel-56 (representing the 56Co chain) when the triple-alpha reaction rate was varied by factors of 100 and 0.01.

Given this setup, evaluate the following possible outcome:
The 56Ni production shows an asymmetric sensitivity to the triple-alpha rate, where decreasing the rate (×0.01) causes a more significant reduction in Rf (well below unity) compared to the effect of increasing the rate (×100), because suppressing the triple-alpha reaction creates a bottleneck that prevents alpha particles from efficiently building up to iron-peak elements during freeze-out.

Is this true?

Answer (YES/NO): NO